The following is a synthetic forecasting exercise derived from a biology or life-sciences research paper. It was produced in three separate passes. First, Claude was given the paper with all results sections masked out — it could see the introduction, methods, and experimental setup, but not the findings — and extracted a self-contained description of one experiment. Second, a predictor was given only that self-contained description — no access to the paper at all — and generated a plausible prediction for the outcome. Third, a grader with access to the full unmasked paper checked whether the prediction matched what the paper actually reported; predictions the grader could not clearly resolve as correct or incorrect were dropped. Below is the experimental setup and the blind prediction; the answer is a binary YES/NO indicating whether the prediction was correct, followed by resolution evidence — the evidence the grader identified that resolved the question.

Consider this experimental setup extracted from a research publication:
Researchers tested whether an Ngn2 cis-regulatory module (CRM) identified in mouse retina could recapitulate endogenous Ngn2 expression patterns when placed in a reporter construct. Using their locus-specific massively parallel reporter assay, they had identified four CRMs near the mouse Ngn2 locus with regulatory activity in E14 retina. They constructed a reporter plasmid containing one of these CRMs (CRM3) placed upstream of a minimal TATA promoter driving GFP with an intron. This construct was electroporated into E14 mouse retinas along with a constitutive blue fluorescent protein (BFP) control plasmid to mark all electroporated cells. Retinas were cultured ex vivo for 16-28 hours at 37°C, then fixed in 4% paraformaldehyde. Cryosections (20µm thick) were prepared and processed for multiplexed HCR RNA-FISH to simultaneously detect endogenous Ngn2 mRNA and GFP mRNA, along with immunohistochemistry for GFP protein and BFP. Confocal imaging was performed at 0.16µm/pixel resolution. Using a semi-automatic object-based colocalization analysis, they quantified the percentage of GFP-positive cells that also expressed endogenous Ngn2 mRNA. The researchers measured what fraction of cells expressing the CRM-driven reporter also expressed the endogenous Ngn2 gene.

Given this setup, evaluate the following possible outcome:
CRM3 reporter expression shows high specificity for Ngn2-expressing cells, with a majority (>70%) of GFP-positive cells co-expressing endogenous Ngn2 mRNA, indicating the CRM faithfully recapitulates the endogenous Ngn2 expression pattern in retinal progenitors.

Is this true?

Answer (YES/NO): NO